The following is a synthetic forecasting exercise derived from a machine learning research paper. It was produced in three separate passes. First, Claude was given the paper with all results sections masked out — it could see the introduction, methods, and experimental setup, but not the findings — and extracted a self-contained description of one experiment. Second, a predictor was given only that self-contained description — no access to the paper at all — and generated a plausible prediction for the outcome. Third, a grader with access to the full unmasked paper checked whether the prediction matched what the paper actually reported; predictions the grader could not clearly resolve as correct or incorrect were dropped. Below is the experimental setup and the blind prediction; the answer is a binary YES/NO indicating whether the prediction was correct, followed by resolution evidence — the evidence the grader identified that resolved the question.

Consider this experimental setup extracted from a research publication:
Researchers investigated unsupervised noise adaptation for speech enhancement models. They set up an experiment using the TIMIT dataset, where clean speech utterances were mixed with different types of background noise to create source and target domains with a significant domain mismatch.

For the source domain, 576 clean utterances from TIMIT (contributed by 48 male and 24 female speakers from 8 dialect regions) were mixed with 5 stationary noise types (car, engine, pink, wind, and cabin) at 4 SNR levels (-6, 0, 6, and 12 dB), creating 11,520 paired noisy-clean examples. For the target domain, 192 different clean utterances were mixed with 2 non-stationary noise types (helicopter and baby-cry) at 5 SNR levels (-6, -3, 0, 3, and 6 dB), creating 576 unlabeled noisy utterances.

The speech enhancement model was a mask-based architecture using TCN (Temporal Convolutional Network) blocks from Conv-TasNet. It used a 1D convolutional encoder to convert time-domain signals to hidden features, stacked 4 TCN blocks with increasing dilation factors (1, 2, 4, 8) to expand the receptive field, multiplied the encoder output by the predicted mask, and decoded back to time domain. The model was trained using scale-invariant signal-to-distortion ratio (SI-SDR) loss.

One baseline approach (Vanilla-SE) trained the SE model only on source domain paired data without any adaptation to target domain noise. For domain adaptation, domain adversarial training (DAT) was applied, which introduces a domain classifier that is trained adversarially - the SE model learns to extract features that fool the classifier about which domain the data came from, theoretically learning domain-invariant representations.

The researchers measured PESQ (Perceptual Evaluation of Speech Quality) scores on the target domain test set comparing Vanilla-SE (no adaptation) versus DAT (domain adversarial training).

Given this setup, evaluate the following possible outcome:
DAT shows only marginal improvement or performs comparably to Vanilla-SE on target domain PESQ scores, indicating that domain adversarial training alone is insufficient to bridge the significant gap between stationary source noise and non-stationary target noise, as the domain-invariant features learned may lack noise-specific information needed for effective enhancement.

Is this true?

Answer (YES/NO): NO